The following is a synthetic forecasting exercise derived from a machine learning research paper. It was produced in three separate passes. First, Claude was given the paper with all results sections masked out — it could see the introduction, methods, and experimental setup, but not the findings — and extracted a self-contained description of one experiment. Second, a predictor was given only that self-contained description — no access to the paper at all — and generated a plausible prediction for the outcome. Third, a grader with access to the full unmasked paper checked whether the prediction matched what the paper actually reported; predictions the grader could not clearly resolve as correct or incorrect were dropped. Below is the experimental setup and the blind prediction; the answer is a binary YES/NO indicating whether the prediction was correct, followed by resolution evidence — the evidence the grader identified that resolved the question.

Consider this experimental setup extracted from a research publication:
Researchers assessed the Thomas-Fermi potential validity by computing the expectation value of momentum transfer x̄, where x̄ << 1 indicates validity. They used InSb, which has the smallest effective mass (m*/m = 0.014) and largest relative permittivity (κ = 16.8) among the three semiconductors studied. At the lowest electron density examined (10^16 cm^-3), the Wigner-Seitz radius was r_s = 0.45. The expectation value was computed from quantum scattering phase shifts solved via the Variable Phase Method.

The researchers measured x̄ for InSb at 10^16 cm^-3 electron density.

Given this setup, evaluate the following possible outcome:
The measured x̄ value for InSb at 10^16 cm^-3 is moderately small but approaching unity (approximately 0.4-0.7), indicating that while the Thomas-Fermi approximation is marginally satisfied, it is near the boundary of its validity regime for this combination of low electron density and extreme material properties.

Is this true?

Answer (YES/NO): NO